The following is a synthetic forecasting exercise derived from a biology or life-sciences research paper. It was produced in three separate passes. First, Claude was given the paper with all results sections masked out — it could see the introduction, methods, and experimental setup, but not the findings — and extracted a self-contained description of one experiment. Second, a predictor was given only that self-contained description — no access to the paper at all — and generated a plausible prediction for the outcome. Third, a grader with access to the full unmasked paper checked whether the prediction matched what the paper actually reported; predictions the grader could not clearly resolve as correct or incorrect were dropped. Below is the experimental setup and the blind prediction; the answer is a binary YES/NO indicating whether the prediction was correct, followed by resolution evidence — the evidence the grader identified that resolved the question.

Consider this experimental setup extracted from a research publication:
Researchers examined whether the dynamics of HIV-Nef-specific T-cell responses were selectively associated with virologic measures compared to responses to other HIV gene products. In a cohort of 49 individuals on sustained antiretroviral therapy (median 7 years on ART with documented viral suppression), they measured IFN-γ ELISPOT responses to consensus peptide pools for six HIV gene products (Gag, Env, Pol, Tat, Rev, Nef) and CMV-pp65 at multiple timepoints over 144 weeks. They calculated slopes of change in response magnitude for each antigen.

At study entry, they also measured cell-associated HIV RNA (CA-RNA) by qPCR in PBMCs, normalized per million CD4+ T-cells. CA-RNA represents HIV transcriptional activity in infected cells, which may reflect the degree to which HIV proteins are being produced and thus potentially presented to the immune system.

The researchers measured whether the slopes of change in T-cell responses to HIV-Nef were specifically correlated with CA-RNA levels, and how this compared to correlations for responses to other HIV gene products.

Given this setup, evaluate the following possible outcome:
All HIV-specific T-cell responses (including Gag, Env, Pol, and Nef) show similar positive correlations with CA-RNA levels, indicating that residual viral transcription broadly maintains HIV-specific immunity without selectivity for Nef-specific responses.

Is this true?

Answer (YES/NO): NO